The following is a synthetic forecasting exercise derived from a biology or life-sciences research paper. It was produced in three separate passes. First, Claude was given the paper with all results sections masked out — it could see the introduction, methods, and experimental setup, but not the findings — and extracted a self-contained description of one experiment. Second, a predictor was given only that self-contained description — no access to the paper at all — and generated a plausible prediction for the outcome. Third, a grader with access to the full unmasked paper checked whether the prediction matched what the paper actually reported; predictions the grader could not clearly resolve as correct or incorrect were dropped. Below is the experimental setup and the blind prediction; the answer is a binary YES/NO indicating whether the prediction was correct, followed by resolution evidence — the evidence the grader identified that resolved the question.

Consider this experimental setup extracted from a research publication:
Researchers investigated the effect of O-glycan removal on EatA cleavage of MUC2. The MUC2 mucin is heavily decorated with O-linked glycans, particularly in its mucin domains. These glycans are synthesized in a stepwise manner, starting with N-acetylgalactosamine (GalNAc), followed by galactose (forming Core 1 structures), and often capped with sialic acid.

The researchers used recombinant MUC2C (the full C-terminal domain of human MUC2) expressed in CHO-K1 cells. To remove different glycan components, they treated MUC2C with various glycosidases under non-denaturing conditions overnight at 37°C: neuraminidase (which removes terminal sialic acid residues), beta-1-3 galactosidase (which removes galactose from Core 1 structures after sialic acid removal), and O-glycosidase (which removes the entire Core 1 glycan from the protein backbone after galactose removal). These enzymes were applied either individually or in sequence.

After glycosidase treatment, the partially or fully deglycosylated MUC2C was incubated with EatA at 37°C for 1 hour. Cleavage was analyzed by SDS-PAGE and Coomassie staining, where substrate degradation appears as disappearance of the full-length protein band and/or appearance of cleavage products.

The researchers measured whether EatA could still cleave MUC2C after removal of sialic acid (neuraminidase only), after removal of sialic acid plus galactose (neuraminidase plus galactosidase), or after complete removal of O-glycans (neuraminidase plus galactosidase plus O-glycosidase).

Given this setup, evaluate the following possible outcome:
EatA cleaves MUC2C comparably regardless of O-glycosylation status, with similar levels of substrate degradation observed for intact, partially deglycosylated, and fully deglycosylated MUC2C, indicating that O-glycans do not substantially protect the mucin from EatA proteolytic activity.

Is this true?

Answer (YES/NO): NO